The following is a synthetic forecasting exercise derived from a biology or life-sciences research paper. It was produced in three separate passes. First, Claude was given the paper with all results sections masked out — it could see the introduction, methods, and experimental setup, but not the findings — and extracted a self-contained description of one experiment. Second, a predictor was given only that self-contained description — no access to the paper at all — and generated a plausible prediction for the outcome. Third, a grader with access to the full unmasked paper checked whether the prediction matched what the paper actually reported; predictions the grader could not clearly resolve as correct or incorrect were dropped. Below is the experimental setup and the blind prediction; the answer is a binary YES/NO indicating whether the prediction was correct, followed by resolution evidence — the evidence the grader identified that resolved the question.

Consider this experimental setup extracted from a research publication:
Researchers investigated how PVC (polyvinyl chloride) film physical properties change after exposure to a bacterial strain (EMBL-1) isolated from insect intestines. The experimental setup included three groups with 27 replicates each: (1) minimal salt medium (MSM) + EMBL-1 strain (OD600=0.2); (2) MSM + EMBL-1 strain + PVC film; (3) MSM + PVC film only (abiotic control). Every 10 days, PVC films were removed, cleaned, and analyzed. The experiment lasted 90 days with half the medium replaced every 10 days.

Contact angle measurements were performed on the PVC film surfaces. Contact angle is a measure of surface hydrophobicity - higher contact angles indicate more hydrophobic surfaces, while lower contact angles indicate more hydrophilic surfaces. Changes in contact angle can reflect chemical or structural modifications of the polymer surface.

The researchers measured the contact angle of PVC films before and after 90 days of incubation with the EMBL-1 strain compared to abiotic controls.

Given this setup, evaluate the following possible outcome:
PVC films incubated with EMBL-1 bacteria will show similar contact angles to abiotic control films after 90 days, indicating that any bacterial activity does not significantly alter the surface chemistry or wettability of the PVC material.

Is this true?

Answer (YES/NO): NO